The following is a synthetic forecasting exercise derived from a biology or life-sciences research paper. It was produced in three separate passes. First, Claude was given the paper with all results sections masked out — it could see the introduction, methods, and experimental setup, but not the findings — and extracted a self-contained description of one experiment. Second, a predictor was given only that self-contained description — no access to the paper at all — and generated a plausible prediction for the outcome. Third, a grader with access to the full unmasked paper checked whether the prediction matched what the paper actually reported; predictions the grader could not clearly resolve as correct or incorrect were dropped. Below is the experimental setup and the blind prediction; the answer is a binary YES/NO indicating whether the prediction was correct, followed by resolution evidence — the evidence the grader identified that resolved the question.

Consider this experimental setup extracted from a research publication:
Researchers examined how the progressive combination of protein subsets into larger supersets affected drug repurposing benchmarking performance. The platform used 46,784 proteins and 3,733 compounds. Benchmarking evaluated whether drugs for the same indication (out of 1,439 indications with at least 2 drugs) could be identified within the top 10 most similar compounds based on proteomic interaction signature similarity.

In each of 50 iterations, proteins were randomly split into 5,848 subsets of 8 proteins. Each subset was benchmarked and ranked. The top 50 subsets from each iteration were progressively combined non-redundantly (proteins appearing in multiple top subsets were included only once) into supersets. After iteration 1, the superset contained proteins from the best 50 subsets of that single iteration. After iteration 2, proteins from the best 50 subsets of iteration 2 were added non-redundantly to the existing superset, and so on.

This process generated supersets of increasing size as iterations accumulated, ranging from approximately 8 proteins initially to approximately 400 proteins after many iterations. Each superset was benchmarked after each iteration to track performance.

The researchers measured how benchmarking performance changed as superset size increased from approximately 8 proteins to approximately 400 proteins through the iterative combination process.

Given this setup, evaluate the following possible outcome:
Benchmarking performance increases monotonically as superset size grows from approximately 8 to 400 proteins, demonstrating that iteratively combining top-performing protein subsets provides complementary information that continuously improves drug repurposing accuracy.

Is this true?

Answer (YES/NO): NO